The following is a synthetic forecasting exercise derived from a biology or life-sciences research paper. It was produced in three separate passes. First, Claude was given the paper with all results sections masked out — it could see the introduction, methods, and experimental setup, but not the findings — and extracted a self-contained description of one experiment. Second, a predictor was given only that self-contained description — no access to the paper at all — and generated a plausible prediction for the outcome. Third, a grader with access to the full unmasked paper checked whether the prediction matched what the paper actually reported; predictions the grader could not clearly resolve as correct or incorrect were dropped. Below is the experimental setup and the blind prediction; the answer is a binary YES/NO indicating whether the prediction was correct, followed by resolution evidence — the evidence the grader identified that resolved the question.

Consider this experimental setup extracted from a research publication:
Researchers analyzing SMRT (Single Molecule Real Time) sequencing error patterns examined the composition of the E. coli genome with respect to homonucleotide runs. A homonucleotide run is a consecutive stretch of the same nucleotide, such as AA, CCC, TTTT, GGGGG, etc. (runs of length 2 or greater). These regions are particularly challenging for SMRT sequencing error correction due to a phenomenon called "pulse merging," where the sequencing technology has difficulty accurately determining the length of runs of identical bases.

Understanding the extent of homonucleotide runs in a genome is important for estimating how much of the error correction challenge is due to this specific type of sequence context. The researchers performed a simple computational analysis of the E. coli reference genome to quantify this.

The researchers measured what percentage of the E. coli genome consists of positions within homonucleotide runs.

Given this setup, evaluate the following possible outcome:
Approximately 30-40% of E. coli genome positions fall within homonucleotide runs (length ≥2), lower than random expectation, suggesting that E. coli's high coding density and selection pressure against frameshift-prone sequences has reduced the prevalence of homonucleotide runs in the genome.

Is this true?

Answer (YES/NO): NO